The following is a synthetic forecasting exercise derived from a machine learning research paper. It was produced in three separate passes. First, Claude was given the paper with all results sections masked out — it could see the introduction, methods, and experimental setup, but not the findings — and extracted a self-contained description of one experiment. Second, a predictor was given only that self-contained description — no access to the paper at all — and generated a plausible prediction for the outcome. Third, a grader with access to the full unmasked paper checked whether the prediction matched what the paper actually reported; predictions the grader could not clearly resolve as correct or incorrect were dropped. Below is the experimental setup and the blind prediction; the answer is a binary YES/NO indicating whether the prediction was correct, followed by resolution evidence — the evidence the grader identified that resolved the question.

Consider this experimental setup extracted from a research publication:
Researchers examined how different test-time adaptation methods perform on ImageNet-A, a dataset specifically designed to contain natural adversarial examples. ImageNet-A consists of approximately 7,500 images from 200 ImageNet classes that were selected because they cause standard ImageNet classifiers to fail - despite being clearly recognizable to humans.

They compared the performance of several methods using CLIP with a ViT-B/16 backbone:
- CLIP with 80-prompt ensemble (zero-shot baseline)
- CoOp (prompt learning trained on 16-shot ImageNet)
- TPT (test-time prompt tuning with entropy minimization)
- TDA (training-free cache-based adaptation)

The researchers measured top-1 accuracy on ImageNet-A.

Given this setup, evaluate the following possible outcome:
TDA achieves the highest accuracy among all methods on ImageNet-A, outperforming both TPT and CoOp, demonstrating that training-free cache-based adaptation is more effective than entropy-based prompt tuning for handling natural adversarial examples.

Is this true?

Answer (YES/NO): NO